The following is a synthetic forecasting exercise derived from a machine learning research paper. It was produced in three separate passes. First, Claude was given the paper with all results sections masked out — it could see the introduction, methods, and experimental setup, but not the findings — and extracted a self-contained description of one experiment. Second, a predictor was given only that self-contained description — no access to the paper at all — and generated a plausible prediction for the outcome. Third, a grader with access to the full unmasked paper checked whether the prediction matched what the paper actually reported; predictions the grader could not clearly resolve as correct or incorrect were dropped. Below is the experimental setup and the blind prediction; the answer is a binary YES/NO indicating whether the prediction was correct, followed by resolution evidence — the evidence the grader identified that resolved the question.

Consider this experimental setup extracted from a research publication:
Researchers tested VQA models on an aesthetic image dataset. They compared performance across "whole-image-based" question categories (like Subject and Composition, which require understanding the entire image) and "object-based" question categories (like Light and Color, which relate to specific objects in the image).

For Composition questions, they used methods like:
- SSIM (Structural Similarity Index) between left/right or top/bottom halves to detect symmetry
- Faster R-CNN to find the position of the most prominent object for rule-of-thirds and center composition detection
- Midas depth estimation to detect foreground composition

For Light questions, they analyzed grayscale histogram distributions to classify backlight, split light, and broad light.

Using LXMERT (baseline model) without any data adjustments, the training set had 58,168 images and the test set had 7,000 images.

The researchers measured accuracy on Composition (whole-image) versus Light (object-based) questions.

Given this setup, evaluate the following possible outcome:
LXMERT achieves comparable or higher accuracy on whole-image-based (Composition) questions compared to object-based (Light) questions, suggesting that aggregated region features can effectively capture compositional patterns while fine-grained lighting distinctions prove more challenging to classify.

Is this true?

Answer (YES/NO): NO